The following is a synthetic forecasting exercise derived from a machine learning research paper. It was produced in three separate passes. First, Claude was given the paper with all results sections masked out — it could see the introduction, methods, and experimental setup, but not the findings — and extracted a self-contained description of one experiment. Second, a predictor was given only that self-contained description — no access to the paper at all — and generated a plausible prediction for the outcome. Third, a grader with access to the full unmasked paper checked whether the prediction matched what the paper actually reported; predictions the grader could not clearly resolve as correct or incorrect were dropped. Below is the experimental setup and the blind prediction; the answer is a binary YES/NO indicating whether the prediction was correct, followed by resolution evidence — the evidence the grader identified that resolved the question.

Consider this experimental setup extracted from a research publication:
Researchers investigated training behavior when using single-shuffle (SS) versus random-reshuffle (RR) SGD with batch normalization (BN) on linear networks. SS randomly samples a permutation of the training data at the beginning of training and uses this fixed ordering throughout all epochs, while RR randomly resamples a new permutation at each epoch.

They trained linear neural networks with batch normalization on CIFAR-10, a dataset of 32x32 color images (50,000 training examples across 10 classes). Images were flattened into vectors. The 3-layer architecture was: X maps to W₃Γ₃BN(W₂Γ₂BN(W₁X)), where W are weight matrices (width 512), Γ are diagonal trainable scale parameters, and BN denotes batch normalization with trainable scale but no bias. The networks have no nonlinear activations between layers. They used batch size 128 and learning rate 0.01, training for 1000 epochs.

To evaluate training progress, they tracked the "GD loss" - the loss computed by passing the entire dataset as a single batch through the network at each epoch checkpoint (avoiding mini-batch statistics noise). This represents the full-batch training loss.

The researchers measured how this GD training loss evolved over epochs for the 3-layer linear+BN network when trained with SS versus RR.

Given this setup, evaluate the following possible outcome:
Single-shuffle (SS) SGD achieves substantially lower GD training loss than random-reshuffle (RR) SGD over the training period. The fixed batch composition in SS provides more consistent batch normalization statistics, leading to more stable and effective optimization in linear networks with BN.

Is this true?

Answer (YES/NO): NO